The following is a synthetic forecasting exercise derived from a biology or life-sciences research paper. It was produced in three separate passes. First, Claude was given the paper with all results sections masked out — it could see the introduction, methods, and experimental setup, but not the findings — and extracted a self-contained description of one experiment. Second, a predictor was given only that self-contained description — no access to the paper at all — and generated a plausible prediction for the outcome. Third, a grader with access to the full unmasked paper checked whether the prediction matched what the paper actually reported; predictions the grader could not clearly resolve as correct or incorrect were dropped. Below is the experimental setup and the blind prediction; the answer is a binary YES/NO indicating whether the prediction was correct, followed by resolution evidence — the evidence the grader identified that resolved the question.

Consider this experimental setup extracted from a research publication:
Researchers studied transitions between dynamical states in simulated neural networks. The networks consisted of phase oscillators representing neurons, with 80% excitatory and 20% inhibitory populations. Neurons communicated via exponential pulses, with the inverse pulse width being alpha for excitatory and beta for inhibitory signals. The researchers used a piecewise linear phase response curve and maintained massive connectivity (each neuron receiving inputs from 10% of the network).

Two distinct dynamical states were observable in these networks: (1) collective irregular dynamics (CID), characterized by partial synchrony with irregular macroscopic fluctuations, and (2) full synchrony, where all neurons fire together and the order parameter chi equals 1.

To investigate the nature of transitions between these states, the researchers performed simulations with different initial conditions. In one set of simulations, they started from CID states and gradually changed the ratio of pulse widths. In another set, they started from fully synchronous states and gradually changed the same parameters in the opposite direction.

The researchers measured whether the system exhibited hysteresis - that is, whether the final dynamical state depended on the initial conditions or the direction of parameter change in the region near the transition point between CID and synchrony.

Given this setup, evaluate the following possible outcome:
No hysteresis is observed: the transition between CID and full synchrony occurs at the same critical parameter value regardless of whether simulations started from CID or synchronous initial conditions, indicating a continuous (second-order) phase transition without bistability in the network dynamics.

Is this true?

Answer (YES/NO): NO